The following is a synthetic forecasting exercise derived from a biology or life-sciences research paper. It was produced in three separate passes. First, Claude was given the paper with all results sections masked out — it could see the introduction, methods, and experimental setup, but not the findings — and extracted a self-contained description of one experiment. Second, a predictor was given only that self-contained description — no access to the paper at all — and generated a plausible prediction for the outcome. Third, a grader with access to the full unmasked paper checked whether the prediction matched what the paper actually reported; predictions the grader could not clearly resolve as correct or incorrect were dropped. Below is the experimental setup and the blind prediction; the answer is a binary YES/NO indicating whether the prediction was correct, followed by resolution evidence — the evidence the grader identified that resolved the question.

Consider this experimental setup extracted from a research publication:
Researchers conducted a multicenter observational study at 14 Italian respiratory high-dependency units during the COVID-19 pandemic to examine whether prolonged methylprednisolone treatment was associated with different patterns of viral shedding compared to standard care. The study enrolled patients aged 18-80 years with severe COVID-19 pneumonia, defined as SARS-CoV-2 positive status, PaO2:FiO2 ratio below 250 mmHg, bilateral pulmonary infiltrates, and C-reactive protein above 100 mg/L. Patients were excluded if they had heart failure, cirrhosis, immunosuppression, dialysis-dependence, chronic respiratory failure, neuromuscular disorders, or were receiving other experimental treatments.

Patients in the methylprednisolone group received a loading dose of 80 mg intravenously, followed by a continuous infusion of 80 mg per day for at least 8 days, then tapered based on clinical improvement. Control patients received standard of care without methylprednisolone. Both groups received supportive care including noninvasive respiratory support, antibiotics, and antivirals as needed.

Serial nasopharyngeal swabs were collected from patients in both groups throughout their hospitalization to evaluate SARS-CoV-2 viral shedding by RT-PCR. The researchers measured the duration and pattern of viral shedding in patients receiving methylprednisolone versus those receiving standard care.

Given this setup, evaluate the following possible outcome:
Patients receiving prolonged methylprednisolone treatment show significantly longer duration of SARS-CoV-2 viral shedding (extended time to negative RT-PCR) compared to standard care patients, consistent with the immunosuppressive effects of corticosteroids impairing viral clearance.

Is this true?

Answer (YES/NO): NO